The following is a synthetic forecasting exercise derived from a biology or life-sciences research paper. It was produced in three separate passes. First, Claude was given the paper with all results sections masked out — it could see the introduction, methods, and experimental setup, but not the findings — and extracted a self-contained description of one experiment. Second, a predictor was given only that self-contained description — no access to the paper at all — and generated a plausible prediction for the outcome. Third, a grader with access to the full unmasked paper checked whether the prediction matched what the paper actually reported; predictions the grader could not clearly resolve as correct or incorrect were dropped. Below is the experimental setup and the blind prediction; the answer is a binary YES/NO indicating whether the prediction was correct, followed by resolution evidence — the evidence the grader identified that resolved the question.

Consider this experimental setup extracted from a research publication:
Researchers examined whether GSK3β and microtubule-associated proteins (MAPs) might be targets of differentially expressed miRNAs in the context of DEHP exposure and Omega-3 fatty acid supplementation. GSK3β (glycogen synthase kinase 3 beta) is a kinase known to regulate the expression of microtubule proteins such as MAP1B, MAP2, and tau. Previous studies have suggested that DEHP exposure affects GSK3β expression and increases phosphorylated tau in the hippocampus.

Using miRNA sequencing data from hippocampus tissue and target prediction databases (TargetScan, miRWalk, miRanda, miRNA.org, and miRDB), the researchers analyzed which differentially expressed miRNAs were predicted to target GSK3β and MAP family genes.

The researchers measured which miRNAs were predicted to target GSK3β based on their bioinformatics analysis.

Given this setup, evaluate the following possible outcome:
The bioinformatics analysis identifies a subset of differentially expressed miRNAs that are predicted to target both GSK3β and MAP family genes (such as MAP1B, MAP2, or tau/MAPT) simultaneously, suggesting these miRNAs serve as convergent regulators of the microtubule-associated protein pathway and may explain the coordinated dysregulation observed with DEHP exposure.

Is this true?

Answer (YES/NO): YES